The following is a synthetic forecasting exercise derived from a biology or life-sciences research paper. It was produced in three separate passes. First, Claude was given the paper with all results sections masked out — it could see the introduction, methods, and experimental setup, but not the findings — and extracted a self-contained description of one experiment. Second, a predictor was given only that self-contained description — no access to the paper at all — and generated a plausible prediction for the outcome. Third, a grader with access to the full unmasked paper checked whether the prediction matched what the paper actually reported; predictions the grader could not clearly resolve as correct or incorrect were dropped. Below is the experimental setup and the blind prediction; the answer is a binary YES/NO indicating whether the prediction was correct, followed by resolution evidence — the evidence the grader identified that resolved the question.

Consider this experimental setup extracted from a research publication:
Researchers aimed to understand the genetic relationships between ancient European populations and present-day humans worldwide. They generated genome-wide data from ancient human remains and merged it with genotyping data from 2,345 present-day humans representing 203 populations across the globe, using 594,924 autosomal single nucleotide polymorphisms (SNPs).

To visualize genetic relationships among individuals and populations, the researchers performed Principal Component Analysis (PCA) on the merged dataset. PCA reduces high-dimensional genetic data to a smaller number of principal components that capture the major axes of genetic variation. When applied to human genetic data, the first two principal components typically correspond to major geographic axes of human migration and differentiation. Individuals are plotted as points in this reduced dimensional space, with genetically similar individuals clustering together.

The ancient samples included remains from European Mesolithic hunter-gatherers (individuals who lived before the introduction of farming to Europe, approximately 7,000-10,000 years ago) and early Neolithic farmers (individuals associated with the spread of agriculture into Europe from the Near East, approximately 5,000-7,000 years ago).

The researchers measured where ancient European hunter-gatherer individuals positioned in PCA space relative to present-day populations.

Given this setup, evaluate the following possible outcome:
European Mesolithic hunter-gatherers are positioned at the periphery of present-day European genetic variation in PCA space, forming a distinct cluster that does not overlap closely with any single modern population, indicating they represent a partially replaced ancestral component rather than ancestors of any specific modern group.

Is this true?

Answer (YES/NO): YES